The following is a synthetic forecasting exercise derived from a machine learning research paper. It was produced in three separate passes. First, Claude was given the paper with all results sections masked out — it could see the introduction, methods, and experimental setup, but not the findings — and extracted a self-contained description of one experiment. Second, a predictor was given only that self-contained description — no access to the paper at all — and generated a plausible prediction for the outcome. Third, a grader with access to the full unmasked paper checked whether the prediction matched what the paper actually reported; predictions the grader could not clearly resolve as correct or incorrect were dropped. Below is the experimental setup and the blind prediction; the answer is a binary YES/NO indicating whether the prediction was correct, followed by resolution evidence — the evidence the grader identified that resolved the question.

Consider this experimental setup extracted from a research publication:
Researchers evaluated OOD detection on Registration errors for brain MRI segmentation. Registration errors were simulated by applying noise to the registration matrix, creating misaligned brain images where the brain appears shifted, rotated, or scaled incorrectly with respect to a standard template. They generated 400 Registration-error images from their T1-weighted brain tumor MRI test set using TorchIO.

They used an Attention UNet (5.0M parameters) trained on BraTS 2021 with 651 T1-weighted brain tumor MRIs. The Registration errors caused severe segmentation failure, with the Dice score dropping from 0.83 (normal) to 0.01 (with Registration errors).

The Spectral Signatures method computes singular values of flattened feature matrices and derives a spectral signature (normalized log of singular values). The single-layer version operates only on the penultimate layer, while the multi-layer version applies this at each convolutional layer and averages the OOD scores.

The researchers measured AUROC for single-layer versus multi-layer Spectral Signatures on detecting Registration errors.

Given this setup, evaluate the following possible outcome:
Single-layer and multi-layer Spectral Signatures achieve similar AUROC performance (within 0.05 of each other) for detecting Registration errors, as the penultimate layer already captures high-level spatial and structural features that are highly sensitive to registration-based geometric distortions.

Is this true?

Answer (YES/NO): YES